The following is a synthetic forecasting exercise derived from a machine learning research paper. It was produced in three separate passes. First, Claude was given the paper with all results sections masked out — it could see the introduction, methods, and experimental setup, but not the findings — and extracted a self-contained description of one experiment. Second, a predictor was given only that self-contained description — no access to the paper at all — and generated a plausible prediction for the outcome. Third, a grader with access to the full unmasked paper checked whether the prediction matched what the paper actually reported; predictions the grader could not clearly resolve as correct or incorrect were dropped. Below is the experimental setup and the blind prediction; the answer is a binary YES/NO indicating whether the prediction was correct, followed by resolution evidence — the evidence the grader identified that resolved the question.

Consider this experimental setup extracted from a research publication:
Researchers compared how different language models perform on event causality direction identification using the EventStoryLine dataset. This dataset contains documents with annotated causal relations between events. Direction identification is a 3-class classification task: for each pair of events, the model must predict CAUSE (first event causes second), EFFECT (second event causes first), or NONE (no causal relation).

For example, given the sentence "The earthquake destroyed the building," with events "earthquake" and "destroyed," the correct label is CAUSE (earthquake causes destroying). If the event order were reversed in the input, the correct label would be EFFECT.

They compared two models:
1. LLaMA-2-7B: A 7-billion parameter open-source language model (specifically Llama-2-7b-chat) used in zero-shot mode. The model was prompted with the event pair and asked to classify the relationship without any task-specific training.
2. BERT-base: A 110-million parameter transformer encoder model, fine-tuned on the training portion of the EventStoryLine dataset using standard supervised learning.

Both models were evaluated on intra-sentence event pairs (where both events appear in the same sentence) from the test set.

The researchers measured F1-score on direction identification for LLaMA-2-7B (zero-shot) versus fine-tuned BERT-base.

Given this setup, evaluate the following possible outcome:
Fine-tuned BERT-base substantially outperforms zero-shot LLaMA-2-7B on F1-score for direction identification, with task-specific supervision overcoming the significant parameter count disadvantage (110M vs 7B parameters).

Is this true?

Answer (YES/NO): YES